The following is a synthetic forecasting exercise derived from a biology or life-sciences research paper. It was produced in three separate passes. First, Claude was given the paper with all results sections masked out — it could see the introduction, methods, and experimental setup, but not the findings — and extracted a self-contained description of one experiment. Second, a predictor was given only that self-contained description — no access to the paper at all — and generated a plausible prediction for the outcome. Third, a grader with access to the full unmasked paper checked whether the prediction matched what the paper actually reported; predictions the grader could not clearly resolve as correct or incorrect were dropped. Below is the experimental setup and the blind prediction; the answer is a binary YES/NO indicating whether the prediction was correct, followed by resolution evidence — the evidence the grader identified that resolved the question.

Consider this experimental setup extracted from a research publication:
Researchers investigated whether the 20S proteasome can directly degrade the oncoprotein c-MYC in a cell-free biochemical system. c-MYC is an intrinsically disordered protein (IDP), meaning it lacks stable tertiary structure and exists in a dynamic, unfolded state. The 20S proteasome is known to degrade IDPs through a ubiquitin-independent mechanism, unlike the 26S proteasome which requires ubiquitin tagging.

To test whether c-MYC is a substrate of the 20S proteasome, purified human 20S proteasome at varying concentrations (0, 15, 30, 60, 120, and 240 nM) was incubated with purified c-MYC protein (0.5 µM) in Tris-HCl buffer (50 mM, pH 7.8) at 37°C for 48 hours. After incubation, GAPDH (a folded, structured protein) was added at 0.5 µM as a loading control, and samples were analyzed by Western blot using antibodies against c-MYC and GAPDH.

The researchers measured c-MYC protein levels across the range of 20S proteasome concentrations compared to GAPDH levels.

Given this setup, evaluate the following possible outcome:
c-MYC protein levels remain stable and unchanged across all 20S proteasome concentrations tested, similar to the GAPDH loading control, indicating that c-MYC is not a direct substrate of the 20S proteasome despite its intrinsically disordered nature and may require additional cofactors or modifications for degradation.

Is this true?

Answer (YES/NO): NO